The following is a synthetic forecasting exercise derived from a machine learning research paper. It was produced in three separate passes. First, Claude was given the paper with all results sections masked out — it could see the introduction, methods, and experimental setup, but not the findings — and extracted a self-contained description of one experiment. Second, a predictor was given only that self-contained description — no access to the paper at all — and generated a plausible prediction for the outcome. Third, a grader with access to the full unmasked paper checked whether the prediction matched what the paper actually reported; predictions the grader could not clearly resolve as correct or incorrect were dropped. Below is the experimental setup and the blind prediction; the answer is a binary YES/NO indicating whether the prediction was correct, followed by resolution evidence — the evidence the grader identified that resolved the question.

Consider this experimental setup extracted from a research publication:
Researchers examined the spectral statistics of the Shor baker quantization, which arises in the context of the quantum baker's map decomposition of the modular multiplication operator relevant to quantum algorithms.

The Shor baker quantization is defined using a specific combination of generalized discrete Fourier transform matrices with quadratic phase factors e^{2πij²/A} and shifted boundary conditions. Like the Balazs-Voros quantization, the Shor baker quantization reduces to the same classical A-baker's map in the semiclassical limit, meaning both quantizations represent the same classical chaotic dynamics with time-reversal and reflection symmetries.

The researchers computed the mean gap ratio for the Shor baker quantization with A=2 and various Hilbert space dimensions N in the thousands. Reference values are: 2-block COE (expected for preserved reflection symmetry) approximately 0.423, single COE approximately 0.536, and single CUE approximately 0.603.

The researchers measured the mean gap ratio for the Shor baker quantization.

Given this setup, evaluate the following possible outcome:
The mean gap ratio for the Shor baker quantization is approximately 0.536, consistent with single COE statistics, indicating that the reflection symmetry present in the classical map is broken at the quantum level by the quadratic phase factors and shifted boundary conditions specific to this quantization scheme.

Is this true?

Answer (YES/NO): NO